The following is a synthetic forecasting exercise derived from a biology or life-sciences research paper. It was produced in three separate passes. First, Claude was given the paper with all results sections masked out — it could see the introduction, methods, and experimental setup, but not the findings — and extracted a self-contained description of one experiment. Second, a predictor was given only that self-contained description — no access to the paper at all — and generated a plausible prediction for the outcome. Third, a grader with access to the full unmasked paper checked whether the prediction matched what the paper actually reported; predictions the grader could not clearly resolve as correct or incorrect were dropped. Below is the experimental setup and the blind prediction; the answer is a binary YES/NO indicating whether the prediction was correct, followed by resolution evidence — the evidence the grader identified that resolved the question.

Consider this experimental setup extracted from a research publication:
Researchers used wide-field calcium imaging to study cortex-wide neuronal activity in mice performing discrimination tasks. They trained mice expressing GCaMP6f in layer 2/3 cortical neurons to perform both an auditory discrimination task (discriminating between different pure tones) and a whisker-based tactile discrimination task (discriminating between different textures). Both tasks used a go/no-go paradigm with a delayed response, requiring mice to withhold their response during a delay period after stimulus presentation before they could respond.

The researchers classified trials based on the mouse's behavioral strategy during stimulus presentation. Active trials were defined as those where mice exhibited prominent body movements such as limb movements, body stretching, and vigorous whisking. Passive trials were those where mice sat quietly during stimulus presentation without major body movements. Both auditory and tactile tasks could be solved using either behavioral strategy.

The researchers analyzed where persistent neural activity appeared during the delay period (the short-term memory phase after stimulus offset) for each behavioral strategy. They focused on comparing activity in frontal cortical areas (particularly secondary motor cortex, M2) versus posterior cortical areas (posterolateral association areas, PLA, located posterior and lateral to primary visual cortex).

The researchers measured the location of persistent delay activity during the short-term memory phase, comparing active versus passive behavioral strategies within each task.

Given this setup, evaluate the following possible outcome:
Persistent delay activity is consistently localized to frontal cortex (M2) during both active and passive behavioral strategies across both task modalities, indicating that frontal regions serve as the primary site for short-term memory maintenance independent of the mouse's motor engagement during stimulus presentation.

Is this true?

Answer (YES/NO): NO